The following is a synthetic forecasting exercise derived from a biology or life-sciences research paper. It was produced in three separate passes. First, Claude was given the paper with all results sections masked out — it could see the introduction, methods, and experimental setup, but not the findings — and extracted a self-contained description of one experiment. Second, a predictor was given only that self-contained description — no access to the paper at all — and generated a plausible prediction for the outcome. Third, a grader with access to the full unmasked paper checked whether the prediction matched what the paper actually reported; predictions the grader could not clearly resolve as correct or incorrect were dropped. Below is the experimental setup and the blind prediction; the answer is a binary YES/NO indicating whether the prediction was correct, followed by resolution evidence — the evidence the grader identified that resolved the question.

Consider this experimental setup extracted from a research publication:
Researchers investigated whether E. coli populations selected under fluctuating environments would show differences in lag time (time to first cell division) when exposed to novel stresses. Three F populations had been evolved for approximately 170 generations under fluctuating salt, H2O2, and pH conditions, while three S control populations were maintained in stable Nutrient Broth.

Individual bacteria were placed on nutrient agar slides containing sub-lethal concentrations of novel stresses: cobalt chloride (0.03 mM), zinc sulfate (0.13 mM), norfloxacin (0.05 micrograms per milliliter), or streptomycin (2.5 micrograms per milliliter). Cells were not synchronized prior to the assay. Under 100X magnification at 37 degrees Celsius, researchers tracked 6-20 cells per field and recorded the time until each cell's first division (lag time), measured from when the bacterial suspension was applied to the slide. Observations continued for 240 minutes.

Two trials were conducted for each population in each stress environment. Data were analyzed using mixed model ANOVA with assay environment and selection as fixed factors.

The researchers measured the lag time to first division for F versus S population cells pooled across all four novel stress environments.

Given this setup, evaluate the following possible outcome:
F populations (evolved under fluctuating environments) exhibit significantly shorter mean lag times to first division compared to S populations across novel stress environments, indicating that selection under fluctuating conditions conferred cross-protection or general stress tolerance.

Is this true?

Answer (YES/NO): YES